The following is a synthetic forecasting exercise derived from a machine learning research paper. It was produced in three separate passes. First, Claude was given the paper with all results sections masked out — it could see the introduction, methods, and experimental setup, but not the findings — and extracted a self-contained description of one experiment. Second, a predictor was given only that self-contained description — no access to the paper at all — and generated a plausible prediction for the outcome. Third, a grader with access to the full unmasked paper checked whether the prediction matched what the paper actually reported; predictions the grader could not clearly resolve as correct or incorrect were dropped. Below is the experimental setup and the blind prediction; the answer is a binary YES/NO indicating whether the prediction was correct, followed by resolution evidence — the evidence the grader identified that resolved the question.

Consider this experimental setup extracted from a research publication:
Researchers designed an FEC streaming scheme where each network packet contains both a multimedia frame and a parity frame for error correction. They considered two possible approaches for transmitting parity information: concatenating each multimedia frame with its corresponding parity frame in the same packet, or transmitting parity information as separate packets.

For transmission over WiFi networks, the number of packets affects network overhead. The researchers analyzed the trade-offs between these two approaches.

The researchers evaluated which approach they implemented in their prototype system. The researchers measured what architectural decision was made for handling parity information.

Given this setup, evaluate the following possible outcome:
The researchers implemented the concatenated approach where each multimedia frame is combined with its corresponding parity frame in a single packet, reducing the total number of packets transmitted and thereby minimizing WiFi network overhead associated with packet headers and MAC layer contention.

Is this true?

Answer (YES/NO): YES